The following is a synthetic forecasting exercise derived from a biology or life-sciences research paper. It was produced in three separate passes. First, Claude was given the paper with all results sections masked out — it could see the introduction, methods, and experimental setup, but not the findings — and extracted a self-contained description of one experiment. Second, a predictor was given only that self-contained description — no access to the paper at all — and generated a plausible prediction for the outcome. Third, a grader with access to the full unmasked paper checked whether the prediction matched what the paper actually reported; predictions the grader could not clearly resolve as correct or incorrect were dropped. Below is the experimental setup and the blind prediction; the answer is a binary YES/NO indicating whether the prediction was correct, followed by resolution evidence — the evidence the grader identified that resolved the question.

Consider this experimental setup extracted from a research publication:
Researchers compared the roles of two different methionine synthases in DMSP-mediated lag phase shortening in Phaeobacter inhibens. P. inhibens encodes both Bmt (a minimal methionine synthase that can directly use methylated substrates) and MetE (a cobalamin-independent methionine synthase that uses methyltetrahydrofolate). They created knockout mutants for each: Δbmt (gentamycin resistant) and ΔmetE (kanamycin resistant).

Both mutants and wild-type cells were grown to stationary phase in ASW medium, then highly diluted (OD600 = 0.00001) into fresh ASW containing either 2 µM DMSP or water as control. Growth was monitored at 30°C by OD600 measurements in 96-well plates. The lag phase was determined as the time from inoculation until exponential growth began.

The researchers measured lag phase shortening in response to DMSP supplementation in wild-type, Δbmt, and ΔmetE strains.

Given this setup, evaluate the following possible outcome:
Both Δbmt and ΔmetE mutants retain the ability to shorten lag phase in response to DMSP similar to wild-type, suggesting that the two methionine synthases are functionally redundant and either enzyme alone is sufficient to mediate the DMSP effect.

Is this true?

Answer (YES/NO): NO